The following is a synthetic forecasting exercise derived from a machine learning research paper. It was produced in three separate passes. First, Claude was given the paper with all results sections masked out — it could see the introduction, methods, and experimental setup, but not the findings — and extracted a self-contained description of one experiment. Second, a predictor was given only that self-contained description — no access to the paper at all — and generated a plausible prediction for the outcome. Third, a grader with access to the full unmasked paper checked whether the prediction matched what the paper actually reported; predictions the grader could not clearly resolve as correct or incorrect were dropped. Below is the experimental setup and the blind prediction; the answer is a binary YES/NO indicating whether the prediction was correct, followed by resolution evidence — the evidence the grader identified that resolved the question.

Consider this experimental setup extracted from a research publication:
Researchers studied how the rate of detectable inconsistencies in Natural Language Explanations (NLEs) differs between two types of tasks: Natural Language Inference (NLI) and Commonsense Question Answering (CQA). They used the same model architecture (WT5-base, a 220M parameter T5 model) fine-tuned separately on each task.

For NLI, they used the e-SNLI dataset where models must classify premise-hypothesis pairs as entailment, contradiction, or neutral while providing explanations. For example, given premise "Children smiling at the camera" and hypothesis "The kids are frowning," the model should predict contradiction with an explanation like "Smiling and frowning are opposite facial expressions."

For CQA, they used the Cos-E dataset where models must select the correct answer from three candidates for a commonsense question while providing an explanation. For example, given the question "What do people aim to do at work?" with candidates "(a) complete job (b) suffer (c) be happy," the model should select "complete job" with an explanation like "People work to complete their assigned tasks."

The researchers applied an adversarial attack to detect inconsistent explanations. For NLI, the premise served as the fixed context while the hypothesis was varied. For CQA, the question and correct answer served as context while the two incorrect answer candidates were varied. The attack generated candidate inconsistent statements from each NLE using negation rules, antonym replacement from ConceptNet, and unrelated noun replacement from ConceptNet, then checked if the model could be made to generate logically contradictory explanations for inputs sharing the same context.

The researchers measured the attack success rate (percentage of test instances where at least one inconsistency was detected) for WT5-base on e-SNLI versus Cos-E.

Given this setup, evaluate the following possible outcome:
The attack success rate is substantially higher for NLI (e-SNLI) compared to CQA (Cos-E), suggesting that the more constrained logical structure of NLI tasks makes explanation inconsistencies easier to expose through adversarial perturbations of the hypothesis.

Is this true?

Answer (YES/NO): YES